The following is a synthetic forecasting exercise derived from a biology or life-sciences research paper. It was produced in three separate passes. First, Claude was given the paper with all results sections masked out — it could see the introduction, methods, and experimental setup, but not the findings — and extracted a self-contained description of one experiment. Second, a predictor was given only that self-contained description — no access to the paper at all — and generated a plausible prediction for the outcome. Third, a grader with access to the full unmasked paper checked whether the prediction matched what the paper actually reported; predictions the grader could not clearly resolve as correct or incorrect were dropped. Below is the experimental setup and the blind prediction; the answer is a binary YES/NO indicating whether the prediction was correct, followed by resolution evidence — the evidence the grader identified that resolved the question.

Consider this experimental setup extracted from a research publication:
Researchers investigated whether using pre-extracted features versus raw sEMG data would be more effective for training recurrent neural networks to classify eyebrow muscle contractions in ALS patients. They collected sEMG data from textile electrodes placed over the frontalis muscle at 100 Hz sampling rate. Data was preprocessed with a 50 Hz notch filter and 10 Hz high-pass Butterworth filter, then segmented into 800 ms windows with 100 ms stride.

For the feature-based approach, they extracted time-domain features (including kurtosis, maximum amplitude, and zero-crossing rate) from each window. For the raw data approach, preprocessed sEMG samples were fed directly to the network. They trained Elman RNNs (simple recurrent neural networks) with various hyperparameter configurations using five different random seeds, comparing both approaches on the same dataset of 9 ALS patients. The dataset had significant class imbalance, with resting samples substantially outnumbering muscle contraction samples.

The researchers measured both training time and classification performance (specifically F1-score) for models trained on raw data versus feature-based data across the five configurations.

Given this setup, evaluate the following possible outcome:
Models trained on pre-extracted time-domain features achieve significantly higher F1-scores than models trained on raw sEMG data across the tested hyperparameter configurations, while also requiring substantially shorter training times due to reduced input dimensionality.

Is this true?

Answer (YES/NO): YES